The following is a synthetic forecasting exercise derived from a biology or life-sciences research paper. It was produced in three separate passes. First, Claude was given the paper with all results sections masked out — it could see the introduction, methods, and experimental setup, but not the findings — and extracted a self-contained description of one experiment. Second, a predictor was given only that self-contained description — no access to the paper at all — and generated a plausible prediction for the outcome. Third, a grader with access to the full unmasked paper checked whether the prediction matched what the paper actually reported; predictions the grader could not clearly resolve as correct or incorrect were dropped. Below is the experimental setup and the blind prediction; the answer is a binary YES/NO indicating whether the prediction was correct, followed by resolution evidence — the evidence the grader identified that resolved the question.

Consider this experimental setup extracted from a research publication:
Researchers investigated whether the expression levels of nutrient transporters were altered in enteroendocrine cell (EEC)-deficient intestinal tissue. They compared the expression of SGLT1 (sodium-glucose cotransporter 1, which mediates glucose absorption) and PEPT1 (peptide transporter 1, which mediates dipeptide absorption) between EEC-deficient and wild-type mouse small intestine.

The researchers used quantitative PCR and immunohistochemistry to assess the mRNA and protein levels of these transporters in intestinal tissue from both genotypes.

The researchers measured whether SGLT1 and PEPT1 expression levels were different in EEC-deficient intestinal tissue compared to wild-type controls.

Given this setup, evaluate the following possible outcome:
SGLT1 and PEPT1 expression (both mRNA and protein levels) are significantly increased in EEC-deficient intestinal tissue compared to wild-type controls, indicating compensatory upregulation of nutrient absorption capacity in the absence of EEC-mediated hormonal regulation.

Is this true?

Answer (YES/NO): NO